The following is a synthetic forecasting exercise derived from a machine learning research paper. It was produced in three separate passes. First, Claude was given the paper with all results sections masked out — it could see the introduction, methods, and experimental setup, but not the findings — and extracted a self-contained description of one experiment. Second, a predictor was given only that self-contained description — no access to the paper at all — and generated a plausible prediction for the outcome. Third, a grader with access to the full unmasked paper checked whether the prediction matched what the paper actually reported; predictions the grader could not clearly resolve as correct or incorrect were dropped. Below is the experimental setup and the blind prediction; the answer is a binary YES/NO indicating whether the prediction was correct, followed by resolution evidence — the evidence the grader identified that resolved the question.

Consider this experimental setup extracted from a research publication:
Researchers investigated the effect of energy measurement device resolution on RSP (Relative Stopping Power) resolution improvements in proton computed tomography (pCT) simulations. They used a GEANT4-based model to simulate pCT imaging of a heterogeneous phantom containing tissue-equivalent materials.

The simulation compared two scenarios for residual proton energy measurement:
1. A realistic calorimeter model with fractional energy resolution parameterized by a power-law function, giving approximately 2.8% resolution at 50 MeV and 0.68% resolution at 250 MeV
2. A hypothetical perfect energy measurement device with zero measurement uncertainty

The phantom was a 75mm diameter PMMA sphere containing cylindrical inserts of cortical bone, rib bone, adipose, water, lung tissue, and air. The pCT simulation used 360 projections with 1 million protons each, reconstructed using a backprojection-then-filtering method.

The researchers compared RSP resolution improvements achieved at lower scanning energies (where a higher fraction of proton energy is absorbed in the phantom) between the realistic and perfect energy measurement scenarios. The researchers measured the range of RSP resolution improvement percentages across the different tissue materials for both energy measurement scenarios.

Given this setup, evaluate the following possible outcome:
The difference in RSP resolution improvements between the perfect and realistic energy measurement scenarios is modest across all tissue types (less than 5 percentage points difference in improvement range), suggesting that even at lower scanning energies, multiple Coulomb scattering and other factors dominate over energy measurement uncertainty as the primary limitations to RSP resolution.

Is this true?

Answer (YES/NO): NO